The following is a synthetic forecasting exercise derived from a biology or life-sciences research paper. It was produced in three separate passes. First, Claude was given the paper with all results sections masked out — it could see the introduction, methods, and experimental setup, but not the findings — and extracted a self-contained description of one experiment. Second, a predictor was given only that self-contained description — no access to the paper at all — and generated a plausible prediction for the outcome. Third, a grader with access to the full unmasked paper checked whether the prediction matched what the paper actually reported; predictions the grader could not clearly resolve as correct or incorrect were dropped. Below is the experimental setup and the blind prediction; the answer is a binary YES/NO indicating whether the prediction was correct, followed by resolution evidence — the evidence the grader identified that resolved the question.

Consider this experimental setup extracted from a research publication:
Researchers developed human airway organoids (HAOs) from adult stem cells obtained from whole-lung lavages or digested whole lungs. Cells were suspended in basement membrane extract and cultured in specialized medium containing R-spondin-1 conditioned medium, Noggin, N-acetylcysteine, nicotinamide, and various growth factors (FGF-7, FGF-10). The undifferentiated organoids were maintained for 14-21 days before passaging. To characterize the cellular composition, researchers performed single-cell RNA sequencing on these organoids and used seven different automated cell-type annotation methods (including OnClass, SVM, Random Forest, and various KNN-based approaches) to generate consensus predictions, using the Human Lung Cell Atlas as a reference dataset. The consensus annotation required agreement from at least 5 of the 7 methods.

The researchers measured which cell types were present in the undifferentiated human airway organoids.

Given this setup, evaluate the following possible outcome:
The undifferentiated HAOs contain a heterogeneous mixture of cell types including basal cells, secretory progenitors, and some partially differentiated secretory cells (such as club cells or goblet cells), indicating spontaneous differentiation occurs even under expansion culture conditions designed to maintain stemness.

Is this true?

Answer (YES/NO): NO